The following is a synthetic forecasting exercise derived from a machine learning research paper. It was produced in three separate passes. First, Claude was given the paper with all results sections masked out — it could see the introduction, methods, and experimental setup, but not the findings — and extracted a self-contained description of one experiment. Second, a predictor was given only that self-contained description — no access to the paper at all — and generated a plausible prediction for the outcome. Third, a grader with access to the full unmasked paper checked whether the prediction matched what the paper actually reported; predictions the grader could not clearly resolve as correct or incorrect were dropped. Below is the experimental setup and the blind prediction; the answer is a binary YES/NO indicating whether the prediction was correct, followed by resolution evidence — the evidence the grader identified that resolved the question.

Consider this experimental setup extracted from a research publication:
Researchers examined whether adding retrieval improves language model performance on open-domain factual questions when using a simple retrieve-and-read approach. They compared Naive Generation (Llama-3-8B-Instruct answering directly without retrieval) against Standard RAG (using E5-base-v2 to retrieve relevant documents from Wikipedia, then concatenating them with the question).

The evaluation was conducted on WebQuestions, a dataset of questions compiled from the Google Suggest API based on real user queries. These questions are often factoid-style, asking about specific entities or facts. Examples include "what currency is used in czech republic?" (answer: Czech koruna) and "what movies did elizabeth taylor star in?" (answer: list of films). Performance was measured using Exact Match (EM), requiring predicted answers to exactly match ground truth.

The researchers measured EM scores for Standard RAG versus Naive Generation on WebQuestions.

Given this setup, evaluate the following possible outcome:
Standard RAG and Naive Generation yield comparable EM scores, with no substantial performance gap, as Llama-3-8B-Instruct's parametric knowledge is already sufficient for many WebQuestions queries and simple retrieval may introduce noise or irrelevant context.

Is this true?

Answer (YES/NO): NO